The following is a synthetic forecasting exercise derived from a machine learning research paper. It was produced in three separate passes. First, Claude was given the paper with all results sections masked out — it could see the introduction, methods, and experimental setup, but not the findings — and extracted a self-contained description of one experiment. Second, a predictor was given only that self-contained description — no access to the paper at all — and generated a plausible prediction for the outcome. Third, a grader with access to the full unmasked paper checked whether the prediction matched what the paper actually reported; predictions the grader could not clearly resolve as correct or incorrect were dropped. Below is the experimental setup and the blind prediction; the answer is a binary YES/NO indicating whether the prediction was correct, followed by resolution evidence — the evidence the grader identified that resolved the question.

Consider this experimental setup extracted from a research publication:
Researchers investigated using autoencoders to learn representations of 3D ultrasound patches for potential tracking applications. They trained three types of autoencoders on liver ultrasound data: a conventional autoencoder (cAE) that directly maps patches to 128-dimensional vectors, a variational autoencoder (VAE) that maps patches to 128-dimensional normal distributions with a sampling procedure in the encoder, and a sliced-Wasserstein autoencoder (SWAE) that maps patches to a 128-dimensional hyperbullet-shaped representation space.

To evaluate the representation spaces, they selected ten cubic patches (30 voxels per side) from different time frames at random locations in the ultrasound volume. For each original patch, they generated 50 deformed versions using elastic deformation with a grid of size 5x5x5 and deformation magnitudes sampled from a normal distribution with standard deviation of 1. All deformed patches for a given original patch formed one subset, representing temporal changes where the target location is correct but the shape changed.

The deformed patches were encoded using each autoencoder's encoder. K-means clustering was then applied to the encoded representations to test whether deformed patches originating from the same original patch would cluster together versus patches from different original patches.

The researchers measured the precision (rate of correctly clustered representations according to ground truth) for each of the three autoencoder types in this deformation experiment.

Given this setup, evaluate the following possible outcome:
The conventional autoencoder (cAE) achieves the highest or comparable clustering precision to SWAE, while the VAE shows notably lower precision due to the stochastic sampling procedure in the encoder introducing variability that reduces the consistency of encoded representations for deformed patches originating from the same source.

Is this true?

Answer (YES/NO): YES